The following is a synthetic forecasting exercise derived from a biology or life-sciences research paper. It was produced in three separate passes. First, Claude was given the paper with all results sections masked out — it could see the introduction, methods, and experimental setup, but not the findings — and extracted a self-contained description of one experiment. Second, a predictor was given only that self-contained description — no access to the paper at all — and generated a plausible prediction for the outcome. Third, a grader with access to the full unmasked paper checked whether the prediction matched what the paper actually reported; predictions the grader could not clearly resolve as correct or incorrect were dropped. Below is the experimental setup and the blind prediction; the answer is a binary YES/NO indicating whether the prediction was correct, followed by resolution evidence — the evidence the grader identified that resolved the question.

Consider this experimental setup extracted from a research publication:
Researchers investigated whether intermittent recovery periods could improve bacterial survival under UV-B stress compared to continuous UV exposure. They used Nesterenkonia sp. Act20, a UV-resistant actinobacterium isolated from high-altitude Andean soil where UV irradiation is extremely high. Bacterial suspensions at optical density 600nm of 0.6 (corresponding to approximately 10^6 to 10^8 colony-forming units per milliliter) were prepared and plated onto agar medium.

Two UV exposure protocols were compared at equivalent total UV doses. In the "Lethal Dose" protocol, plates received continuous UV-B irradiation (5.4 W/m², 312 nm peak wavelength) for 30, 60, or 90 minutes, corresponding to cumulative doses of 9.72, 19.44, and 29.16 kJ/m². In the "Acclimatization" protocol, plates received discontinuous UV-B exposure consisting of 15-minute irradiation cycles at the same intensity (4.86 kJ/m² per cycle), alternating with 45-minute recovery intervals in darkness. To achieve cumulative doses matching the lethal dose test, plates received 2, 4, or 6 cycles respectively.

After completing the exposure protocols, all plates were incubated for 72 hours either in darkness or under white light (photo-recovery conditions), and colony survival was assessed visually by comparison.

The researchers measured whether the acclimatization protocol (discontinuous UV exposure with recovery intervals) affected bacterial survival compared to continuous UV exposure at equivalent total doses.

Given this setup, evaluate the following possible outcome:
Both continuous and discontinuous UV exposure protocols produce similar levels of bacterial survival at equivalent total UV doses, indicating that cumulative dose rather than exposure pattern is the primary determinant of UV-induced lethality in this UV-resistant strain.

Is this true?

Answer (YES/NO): NO